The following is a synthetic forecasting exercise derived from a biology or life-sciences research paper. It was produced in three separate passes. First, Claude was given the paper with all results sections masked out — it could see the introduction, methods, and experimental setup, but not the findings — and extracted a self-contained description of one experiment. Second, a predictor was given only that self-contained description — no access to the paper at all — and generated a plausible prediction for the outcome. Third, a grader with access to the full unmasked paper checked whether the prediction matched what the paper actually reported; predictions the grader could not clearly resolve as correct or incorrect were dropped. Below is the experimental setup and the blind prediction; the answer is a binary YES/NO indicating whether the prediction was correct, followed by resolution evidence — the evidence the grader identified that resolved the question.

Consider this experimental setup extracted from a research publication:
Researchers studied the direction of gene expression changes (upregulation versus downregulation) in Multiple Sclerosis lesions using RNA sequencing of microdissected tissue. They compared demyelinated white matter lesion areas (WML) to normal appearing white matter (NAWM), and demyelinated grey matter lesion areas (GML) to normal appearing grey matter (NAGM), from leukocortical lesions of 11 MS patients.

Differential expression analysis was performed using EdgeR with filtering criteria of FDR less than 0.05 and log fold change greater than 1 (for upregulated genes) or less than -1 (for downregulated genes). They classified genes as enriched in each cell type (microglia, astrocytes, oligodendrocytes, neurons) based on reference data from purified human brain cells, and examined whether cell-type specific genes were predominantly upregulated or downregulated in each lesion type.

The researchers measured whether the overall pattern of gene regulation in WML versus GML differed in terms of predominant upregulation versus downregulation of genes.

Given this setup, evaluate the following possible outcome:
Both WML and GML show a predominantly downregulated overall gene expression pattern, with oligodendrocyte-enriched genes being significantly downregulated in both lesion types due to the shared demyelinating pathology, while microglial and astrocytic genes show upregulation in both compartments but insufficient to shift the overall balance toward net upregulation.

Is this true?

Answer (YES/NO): NO